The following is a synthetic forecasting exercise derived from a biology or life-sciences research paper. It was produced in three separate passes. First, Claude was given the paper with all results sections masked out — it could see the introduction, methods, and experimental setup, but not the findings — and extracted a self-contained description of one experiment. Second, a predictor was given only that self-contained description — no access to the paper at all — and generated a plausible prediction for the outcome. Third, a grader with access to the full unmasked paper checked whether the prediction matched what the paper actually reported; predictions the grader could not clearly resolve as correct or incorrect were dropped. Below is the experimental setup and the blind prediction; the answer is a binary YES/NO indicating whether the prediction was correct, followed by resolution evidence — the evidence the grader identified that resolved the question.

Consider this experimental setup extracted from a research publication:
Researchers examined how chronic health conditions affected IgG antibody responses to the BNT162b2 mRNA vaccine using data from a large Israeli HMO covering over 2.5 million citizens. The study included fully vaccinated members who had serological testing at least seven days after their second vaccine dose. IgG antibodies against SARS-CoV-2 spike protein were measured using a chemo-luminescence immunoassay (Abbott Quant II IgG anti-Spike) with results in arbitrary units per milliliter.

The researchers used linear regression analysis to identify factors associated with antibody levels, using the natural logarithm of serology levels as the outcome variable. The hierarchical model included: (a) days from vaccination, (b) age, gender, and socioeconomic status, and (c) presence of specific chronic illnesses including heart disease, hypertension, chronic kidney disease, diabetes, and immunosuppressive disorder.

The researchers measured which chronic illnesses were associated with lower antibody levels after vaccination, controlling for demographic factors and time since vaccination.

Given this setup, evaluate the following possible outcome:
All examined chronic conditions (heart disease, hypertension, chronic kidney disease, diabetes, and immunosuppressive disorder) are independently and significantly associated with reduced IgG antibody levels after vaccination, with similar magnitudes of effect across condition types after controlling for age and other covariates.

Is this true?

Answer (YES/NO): NO